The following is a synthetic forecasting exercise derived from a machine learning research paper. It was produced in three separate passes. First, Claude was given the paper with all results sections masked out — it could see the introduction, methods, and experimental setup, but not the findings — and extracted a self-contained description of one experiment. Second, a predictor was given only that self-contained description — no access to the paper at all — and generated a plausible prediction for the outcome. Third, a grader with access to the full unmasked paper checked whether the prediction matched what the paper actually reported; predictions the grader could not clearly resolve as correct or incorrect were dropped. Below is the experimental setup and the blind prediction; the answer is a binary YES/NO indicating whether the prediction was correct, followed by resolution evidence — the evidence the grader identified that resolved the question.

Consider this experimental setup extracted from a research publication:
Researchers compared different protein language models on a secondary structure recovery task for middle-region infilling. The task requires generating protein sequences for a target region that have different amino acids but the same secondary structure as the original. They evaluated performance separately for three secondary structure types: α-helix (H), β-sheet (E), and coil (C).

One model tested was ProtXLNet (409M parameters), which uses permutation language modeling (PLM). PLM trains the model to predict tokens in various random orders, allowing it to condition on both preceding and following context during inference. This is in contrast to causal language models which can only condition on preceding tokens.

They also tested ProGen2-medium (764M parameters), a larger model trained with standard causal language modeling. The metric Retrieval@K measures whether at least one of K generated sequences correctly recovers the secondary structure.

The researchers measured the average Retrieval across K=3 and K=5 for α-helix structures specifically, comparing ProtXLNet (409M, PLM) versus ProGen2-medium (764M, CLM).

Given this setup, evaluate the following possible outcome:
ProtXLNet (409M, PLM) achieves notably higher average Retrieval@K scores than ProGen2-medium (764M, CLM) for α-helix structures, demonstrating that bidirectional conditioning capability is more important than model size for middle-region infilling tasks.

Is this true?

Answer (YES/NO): NO